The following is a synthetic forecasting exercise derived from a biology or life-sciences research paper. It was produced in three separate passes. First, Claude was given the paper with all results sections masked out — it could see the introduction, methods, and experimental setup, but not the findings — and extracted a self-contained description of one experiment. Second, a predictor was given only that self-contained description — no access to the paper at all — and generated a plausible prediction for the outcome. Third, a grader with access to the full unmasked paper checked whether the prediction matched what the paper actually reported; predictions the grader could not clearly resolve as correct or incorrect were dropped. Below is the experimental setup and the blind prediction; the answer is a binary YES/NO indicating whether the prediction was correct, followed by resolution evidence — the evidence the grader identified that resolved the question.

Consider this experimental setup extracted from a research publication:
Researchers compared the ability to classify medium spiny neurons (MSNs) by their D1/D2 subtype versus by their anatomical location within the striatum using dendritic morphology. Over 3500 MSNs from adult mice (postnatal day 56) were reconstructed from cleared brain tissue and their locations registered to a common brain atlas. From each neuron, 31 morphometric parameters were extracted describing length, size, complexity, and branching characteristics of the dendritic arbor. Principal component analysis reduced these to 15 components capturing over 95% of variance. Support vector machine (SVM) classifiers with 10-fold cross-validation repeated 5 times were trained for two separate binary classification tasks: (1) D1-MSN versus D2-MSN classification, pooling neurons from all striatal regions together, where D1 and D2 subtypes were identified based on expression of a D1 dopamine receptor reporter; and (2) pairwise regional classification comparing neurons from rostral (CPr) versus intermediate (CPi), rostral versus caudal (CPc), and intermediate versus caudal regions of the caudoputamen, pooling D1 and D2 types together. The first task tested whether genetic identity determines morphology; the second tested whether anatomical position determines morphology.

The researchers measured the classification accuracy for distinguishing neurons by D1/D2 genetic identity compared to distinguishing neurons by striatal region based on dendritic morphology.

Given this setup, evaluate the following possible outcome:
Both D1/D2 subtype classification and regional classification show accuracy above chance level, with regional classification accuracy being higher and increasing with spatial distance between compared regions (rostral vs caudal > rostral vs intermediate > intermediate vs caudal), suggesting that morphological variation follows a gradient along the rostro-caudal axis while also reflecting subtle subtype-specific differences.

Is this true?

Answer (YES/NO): NO